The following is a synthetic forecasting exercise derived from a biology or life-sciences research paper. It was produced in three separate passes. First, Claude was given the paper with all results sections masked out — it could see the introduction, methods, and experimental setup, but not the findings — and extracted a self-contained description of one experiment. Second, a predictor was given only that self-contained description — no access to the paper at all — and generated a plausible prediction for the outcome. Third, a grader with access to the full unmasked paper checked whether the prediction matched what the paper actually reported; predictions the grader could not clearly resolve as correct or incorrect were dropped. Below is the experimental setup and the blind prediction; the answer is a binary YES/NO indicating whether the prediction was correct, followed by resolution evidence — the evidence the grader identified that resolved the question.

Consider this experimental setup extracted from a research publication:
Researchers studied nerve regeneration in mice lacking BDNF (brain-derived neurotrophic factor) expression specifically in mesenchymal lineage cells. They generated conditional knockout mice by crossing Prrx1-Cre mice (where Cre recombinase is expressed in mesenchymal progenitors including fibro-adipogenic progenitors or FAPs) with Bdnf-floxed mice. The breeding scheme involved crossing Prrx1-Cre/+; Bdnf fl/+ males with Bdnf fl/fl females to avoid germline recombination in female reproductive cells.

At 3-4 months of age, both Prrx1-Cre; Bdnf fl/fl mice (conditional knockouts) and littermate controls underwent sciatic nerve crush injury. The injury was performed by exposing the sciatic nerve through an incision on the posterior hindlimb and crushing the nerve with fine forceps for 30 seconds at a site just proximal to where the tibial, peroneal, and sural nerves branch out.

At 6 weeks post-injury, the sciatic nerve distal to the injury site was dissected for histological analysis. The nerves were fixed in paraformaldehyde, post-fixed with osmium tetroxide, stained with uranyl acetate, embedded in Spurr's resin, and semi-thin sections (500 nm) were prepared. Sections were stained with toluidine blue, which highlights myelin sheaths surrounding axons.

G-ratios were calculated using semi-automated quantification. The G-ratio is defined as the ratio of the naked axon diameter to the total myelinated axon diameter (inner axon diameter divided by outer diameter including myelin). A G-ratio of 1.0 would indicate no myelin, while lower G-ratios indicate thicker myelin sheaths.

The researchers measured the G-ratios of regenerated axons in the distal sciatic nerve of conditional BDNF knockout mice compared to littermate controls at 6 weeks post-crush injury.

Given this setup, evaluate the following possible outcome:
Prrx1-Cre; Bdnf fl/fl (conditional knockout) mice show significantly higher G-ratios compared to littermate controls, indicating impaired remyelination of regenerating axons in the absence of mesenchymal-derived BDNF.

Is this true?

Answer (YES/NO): YES